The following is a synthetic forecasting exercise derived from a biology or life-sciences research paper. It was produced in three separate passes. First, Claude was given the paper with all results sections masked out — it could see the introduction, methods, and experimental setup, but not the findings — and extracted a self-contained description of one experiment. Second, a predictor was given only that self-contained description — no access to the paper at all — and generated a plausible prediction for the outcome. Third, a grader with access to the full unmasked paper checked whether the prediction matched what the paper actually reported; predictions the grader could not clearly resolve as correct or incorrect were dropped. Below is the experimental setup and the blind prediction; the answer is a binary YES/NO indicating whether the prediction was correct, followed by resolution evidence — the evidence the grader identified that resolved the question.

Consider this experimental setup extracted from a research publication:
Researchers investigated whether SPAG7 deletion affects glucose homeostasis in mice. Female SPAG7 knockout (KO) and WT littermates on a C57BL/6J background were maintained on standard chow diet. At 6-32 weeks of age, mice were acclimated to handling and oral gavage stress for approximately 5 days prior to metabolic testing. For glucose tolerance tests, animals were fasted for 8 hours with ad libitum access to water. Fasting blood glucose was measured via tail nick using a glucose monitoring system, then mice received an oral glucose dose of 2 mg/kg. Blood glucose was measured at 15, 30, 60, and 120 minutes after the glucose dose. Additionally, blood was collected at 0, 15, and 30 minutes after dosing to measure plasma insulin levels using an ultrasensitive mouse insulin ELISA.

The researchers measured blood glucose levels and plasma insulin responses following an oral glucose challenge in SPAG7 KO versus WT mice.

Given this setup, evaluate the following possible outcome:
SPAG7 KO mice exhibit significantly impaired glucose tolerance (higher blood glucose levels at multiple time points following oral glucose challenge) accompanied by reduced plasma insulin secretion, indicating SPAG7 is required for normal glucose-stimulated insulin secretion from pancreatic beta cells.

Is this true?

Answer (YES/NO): NO